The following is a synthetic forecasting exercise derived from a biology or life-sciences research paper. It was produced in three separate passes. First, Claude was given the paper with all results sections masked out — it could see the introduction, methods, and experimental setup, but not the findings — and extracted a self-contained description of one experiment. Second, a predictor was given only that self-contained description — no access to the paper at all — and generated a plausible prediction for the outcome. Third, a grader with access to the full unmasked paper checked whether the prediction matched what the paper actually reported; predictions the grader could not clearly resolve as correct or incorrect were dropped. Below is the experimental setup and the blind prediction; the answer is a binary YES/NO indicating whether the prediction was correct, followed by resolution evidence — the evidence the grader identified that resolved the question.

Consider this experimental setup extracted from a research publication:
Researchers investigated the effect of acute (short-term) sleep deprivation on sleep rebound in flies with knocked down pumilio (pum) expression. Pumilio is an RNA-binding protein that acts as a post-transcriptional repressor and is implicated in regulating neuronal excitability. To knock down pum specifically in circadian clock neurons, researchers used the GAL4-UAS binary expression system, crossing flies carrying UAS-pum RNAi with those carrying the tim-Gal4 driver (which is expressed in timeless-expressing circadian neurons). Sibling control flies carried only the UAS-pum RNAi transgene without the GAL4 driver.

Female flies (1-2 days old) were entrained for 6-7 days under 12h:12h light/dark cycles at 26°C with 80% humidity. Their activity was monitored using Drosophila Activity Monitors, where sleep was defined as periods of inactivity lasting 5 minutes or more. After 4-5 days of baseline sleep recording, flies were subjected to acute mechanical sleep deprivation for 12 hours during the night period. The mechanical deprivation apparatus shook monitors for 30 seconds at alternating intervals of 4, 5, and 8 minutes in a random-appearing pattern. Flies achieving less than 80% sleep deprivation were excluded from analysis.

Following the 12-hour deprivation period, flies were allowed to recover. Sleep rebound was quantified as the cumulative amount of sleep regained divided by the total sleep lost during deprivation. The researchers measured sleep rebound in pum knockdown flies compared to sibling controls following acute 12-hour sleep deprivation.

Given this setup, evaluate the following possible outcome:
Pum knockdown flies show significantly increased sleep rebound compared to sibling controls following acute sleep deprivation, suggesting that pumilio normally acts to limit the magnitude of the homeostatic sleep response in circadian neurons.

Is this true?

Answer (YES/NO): NO